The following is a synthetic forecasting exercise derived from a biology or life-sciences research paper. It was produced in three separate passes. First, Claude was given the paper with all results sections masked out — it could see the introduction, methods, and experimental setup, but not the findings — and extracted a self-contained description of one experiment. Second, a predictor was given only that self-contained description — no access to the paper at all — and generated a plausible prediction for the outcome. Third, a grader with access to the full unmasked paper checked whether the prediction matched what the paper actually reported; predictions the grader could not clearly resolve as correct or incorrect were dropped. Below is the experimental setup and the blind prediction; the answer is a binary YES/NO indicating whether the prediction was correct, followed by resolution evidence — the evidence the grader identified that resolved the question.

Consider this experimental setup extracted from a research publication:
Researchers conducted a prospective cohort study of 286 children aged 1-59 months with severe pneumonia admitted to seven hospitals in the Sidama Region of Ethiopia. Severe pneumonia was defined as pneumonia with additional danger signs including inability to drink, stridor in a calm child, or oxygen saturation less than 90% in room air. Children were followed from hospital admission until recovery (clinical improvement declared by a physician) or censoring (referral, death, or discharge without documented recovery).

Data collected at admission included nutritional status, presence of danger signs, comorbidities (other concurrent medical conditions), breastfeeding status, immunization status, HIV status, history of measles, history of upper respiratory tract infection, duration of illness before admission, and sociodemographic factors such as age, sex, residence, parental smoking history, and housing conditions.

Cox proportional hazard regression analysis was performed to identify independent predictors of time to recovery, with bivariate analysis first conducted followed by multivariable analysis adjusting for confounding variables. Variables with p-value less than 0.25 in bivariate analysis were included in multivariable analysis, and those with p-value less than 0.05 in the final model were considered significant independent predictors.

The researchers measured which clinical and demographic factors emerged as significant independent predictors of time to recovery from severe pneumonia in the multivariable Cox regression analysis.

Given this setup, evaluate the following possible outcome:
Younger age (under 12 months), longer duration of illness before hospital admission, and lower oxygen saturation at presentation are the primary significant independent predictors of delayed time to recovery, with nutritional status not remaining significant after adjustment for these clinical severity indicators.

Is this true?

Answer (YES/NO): NO